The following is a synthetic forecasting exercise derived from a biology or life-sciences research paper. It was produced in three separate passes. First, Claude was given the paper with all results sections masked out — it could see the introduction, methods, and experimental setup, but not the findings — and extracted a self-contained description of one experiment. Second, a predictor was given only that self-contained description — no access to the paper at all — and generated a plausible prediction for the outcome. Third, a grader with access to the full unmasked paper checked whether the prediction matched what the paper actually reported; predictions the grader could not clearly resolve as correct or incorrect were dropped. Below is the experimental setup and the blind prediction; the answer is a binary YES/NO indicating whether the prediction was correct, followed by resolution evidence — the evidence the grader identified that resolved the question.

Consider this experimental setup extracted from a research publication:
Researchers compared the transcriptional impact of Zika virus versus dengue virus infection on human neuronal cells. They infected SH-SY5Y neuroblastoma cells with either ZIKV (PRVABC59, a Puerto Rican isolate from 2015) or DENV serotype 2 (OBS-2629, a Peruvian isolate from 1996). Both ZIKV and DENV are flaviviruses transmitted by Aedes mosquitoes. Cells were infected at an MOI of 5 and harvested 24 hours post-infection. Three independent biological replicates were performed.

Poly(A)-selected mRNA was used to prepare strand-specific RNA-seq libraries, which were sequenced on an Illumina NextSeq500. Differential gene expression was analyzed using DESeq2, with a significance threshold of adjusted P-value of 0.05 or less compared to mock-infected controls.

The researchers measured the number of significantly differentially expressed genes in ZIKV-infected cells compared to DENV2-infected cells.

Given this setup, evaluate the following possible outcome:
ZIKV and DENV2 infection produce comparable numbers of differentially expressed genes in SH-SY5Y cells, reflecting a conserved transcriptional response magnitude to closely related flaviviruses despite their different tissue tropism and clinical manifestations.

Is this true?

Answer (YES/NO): NO